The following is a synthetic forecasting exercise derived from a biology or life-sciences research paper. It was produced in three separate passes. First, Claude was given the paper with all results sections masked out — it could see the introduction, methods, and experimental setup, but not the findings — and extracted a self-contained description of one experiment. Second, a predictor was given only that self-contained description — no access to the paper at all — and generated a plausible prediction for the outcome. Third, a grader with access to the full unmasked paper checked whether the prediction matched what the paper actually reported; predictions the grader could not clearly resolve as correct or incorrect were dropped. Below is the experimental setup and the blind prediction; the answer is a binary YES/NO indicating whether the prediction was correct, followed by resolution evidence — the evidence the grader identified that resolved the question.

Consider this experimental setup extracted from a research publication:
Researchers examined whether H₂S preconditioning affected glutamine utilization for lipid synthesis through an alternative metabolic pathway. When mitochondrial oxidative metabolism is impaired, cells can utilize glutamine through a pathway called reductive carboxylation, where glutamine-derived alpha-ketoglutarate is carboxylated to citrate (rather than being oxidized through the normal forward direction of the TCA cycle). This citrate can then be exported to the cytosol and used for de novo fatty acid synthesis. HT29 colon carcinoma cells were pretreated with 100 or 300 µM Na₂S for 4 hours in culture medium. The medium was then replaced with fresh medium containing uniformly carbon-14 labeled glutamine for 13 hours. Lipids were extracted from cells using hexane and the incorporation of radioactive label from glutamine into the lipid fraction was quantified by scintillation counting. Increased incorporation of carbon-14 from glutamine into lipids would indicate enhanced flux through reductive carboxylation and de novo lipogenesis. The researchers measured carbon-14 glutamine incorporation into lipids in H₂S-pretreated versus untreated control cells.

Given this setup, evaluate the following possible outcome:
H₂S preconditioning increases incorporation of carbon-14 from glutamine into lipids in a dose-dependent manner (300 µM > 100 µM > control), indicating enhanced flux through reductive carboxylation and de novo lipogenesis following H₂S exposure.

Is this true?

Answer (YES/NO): YES